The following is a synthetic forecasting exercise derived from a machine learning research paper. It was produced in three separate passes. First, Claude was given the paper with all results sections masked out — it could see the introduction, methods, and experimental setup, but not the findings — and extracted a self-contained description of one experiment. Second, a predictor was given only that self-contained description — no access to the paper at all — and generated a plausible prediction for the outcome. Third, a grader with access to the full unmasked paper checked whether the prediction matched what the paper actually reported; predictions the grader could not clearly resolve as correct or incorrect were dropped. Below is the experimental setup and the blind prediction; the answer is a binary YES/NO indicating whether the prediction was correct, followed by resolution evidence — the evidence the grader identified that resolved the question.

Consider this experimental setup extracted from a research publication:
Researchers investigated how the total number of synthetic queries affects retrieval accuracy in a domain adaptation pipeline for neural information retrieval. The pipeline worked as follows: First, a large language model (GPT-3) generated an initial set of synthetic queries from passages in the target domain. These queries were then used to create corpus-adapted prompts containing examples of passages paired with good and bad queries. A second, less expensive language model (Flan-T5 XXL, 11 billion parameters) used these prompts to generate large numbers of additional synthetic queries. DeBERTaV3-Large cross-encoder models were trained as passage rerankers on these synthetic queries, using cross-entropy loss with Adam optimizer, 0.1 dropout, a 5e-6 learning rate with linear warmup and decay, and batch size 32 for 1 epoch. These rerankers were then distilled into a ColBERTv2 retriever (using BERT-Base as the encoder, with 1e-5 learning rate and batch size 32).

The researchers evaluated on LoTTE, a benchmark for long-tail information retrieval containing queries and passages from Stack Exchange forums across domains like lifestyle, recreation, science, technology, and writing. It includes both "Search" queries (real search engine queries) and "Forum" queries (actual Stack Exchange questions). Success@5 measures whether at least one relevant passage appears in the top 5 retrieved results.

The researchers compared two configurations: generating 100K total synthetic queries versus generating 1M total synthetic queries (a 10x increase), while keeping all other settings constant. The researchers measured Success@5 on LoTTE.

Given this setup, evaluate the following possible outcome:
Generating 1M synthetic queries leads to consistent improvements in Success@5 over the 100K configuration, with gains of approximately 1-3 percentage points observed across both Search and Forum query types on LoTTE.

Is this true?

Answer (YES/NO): NO